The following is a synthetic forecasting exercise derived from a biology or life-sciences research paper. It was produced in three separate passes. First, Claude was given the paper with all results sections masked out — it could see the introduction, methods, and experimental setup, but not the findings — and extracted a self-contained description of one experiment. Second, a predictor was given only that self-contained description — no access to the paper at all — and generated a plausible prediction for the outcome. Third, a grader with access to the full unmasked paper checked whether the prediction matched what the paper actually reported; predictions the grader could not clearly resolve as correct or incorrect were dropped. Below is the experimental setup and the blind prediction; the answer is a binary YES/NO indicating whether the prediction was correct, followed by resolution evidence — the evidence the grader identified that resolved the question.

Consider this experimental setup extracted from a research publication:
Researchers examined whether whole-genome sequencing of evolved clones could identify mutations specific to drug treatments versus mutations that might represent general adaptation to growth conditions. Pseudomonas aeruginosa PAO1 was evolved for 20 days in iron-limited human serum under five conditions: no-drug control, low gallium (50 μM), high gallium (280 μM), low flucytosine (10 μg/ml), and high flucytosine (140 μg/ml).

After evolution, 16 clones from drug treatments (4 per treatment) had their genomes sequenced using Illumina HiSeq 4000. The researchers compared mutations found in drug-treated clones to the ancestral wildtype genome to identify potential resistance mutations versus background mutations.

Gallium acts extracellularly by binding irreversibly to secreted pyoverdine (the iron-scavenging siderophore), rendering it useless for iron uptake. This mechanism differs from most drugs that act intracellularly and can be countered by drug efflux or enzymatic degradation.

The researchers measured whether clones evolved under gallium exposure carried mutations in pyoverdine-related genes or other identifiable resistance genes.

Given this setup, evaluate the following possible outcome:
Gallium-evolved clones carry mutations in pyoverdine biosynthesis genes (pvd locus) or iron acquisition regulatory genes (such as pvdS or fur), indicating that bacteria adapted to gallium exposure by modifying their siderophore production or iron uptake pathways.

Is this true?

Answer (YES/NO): NO